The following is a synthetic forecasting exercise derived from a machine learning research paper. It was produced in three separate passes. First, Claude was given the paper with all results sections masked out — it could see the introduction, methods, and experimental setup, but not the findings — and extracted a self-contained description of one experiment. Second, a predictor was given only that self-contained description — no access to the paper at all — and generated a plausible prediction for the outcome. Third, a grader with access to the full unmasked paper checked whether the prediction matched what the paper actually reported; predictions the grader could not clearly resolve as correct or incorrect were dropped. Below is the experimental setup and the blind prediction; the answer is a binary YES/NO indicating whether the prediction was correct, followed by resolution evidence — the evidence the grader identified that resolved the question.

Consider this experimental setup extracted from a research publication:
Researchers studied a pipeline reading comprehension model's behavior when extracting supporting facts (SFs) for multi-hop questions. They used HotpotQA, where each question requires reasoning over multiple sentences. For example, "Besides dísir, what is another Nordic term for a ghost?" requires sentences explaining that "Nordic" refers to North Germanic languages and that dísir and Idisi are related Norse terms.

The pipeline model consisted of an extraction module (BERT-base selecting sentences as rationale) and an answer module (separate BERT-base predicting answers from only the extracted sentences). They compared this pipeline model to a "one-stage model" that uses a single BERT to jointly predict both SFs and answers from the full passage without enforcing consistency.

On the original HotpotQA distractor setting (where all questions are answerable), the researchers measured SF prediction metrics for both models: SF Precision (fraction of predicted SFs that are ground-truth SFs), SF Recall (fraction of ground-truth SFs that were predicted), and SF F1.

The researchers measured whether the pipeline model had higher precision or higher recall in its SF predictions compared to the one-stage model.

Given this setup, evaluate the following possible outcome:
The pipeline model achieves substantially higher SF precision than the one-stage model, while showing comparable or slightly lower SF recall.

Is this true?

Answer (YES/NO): NO